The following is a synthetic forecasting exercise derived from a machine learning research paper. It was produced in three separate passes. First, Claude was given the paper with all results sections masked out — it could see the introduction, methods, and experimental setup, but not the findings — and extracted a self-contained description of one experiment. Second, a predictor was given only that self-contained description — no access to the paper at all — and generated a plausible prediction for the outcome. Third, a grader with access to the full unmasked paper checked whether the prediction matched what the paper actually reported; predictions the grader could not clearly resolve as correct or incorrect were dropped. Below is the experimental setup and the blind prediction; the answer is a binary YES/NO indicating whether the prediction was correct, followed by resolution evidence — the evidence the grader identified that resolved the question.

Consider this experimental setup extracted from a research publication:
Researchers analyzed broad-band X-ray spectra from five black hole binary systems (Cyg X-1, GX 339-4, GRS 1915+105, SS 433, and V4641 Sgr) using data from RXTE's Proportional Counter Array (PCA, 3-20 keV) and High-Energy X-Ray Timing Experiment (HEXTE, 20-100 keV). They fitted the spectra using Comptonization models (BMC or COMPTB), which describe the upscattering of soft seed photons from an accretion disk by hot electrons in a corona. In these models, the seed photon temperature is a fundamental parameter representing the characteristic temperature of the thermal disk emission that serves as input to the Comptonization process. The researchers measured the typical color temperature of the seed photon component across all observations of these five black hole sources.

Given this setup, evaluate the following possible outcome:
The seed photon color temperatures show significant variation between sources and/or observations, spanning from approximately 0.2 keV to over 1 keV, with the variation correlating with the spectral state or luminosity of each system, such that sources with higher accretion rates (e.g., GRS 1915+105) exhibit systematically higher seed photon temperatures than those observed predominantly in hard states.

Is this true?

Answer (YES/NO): NO